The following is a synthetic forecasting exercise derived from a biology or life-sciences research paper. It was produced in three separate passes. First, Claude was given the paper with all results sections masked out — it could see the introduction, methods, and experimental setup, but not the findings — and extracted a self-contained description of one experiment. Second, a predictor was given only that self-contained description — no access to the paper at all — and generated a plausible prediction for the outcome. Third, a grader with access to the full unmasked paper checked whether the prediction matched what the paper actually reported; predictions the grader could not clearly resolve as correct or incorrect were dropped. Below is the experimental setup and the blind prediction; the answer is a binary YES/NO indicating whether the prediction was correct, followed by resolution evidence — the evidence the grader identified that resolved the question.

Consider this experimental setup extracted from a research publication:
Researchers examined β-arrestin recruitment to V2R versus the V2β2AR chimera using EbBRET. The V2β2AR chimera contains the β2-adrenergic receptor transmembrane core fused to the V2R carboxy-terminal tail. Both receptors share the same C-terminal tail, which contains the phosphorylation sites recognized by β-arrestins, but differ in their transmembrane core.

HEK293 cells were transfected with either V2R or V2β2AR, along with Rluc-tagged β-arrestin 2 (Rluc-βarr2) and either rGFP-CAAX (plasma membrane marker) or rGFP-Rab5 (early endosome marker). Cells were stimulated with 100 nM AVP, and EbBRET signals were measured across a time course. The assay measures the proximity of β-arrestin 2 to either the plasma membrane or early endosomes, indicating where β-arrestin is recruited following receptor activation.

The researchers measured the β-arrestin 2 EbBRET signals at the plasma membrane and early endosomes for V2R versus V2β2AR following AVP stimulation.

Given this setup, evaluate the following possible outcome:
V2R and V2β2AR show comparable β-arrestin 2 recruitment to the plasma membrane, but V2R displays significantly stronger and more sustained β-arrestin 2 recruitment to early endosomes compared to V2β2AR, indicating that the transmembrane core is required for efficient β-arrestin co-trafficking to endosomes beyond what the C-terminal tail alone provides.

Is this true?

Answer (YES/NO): NO